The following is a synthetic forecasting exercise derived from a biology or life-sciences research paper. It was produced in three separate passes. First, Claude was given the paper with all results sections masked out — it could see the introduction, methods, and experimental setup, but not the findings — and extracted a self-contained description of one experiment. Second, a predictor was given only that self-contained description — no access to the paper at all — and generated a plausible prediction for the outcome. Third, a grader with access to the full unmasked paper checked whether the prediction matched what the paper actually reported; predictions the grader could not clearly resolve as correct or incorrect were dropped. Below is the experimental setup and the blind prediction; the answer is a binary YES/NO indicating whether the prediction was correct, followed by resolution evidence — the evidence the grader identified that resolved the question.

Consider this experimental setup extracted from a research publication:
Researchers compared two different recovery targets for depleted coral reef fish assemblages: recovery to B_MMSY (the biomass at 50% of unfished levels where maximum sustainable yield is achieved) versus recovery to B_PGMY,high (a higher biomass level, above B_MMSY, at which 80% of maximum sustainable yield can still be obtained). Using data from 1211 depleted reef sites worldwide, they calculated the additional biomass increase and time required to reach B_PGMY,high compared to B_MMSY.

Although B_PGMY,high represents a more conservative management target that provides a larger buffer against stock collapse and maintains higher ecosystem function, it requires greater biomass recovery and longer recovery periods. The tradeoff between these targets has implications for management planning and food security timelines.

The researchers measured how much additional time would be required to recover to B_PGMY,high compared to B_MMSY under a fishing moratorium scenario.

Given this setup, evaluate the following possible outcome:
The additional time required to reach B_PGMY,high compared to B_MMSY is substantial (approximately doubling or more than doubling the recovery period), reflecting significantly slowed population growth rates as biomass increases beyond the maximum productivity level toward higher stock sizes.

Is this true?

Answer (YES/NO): NO